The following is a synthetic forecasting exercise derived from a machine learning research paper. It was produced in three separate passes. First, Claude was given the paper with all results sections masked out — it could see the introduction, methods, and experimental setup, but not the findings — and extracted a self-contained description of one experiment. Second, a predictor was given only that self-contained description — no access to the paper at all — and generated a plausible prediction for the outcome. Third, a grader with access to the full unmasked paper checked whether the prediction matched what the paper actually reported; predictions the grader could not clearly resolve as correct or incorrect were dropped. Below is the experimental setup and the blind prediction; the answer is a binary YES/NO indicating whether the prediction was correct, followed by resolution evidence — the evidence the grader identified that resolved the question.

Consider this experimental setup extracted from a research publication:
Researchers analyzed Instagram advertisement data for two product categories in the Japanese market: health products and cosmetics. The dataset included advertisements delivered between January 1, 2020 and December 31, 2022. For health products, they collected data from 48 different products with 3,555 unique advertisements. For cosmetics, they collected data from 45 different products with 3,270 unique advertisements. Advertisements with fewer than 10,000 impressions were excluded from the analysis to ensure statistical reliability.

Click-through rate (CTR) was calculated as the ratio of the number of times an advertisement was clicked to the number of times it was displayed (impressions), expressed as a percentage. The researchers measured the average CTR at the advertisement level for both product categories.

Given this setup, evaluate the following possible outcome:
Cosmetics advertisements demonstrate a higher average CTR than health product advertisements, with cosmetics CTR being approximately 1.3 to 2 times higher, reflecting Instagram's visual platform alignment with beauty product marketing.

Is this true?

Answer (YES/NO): NO